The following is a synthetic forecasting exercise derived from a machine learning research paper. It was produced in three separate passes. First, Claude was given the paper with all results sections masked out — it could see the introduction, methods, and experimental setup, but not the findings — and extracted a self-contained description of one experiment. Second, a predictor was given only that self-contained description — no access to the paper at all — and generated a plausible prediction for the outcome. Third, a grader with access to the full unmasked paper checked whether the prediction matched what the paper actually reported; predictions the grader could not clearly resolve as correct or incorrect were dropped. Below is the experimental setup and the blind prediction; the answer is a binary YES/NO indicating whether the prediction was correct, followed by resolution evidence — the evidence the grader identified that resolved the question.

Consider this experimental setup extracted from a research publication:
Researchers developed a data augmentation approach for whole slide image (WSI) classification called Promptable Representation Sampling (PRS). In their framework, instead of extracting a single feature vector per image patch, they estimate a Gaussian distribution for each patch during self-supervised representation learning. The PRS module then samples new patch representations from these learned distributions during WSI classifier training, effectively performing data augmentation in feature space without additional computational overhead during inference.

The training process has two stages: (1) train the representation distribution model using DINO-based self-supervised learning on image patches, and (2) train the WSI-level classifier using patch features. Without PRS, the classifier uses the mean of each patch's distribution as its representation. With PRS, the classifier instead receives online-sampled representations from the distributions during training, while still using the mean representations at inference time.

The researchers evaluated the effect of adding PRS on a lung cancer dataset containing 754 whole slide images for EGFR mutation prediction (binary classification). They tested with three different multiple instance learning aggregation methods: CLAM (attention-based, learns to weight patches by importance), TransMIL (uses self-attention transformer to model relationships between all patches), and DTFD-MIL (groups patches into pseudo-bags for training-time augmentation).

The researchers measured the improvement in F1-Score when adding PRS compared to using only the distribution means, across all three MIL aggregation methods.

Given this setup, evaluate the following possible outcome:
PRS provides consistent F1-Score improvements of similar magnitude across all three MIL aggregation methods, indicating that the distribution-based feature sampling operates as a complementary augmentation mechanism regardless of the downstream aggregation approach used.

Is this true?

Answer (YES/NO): NO